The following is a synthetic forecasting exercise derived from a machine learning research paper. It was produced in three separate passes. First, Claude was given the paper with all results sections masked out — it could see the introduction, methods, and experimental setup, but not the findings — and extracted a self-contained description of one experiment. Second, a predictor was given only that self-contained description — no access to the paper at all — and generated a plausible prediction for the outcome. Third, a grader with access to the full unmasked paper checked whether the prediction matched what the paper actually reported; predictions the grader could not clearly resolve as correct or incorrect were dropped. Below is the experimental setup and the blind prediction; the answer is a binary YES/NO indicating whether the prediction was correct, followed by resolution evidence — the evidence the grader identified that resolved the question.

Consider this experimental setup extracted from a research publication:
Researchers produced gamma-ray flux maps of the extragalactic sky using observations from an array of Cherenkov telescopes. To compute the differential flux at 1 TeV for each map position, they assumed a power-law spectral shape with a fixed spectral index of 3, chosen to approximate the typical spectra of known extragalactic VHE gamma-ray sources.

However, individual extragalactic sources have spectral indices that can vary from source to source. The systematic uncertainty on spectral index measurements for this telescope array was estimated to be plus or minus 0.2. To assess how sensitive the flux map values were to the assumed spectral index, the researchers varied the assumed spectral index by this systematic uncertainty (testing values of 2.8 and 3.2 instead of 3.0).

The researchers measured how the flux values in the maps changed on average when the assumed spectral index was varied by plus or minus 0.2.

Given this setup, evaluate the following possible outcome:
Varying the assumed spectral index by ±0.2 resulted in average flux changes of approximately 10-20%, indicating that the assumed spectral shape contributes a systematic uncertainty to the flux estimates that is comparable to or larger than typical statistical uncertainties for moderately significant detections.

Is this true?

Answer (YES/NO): YES